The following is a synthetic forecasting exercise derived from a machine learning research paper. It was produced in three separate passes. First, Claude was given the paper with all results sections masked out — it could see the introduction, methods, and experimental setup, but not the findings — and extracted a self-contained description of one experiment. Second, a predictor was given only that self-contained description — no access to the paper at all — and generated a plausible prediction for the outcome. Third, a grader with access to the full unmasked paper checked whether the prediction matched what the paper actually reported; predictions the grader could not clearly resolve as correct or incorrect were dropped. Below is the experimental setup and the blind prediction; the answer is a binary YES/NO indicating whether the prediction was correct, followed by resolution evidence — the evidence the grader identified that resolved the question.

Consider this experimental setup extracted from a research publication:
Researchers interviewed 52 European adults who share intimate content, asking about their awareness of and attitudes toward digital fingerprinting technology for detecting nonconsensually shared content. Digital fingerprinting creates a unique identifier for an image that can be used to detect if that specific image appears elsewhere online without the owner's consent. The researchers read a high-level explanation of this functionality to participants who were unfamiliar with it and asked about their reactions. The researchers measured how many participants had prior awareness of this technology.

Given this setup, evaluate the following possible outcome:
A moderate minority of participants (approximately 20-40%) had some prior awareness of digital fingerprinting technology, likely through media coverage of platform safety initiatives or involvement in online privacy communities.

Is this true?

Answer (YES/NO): NO